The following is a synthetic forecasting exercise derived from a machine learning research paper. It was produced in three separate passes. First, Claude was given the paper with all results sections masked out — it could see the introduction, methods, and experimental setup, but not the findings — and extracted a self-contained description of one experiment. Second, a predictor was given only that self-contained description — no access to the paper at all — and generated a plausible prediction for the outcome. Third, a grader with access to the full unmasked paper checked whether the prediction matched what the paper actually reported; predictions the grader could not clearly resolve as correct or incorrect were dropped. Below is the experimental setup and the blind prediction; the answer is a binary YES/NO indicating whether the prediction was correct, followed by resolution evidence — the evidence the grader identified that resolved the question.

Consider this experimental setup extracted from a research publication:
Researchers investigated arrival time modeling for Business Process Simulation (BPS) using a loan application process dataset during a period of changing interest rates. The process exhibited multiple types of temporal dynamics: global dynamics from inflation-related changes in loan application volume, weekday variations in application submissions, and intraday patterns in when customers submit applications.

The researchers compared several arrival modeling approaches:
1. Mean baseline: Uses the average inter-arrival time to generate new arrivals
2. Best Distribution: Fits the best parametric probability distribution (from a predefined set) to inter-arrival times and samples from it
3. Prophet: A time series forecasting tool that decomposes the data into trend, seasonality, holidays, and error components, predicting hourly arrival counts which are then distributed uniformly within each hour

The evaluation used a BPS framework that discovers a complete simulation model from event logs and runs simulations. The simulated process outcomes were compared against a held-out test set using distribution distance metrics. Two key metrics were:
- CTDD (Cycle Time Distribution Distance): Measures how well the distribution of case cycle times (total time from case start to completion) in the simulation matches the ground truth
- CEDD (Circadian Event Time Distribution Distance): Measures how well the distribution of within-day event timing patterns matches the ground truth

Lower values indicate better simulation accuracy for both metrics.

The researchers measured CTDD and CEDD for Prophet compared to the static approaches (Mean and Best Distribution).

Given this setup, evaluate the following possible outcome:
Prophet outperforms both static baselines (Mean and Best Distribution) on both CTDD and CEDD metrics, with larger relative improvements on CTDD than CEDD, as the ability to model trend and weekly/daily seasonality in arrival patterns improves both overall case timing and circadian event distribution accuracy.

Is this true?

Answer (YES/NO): NO